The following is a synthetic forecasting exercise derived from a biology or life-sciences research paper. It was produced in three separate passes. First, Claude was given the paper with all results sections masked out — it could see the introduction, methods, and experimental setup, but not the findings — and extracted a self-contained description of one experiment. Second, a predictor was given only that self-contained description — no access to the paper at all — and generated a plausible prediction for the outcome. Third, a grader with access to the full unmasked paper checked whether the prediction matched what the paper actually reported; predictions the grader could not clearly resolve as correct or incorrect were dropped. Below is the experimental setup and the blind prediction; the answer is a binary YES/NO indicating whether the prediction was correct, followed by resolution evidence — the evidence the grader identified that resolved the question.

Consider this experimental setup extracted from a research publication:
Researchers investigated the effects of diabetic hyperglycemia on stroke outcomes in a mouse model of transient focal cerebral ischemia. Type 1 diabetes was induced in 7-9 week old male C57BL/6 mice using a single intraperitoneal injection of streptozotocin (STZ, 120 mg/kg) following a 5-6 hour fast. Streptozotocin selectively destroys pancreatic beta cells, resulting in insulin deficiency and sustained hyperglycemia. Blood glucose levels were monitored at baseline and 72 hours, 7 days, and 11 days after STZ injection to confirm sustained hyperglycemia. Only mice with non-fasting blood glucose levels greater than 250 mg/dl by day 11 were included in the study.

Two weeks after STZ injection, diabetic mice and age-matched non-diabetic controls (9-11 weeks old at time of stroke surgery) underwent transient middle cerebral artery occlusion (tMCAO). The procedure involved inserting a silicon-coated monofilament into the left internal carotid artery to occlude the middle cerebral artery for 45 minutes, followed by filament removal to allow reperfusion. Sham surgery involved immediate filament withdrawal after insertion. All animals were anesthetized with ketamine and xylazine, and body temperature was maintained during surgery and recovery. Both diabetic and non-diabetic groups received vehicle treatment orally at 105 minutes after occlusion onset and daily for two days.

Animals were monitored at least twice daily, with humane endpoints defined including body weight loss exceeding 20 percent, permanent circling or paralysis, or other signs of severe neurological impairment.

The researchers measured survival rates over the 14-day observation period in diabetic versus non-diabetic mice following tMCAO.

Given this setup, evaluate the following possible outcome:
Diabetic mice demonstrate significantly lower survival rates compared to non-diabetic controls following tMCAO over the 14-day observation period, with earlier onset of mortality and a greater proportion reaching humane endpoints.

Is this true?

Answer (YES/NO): YES